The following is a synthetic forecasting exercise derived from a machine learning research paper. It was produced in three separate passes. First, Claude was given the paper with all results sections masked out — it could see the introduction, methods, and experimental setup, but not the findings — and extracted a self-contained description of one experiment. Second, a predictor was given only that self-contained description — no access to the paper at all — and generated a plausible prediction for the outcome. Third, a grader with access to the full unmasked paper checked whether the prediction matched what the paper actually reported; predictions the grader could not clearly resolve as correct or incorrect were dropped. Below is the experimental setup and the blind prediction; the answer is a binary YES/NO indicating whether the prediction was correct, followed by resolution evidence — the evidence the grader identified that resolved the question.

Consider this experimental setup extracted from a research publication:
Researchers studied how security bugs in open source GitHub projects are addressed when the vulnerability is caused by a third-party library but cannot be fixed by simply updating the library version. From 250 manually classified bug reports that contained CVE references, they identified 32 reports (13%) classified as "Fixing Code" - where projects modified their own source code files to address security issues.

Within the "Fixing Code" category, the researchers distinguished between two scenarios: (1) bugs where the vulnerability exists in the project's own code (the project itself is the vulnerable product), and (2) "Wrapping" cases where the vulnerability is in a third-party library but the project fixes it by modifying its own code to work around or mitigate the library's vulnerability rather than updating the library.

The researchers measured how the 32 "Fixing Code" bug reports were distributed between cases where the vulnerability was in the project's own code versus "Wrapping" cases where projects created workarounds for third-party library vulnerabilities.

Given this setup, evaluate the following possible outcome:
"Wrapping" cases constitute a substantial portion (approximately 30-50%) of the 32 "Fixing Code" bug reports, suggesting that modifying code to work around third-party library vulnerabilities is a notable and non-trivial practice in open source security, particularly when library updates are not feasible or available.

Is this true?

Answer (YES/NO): YES